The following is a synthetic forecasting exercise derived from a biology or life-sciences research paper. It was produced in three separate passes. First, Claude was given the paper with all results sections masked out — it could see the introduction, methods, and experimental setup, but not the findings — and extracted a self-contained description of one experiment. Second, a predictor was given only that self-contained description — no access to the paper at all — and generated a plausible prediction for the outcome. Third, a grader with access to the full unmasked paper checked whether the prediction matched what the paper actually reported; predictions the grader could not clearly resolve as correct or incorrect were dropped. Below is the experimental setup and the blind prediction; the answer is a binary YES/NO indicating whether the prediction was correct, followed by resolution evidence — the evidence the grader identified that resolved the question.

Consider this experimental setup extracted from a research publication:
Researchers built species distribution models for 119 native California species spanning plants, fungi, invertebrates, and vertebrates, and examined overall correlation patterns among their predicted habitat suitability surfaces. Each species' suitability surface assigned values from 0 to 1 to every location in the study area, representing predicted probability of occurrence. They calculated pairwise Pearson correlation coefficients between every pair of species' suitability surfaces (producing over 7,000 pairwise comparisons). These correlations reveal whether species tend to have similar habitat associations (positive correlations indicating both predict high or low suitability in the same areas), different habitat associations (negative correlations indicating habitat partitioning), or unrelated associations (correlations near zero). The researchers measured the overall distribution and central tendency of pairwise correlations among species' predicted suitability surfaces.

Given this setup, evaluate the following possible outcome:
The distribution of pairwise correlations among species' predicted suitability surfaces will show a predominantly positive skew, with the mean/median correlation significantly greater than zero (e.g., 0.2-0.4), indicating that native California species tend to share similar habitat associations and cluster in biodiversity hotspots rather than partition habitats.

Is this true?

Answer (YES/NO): YES